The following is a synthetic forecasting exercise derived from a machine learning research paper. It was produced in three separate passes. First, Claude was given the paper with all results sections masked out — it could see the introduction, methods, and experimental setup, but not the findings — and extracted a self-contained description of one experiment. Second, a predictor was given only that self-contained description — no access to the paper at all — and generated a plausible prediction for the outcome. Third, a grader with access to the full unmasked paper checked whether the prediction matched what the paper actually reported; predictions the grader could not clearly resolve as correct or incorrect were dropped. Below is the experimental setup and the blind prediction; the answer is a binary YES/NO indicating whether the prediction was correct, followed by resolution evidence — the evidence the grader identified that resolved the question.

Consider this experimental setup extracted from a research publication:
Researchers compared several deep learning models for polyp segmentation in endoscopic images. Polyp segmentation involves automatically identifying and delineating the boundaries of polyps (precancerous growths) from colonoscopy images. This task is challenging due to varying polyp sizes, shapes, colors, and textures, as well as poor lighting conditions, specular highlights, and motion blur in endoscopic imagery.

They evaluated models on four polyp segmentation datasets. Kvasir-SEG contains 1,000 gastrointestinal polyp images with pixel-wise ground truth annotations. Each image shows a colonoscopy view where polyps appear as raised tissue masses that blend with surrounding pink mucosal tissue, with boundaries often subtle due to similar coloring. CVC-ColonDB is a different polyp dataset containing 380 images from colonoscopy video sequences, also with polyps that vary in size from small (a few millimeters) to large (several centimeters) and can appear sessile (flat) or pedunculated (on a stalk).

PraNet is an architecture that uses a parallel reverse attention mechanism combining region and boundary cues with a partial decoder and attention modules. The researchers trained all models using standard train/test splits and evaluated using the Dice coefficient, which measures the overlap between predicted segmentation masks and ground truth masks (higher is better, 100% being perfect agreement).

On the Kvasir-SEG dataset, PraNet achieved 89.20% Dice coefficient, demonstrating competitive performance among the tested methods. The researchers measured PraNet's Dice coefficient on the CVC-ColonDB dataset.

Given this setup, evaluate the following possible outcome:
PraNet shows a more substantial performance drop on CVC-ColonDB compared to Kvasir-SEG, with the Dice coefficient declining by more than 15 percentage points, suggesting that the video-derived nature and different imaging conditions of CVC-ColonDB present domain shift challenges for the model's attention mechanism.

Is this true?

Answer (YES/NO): YES